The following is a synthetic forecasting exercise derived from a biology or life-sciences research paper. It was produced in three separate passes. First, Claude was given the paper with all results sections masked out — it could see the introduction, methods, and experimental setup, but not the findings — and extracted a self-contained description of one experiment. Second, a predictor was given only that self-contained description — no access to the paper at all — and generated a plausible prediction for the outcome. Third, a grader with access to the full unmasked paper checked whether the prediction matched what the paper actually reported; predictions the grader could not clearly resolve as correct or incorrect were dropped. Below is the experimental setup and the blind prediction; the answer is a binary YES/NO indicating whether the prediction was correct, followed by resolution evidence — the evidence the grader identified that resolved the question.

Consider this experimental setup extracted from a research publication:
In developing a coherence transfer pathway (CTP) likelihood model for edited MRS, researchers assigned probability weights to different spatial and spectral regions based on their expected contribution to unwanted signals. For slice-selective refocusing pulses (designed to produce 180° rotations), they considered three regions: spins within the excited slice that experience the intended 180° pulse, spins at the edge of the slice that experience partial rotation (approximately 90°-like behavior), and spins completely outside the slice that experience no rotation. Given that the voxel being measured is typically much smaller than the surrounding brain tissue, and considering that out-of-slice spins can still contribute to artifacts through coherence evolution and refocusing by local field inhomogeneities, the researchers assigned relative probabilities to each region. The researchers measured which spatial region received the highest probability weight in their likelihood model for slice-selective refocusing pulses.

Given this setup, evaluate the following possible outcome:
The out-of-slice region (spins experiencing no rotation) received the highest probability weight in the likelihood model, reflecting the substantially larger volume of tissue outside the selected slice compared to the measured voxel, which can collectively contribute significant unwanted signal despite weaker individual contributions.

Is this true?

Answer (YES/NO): YES